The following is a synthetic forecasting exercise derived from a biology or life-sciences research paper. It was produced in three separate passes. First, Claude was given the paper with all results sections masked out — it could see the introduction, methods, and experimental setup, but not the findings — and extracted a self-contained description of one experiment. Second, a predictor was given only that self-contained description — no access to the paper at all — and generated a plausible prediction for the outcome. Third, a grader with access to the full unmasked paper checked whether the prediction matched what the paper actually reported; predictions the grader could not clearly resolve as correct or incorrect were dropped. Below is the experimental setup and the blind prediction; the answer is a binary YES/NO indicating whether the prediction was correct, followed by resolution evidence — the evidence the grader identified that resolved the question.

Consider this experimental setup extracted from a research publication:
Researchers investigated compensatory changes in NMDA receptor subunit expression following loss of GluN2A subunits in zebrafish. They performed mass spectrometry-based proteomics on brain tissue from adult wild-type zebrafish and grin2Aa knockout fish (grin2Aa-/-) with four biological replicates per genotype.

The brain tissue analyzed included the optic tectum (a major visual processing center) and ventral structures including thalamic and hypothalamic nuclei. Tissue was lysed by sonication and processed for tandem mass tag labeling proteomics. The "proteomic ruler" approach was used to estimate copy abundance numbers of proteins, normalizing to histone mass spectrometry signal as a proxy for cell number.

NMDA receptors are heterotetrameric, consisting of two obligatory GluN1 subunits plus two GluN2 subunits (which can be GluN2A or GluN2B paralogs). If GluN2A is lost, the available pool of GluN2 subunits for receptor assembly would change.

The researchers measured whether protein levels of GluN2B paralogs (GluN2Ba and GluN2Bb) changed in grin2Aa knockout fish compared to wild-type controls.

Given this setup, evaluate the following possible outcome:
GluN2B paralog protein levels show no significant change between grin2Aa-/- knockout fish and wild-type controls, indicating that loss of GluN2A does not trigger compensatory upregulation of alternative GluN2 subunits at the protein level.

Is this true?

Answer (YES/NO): YES